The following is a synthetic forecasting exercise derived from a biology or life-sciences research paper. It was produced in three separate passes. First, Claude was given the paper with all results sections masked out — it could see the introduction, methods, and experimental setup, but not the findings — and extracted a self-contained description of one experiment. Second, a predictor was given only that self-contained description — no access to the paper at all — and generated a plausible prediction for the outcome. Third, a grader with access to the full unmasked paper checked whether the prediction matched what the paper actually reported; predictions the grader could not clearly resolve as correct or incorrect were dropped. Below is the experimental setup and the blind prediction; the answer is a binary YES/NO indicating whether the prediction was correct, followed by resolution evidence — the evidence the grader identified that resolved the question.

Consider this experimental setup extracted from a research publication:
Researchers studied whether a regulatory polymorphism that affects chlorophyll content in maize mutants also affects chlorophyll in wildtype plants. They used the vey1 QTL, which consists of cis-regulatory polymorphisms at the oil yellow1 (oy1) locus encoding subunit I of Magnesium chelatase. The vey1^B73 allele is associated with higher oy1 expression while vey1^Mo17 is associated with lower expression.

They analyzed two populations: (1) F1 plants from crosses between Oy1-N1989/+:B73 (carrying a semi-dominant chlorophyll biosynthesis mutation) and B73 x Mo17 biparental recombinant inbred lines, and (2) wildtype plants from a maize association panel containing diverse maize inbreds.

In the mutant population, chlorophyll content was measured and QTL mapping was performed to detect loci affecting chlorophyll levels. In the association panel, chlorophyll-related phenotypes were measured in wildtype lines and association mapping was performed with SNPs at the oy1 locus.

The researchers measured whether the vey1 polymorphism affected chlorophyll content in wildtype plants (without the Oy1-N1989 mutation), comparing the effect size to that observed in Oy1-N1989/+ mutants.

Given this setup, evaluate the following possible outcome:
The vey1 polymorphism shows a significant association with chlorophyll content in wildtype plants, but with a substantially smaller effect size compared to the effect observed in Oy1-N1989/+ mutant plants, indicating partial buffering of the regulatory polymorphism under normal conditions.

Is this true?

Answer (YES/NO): NO